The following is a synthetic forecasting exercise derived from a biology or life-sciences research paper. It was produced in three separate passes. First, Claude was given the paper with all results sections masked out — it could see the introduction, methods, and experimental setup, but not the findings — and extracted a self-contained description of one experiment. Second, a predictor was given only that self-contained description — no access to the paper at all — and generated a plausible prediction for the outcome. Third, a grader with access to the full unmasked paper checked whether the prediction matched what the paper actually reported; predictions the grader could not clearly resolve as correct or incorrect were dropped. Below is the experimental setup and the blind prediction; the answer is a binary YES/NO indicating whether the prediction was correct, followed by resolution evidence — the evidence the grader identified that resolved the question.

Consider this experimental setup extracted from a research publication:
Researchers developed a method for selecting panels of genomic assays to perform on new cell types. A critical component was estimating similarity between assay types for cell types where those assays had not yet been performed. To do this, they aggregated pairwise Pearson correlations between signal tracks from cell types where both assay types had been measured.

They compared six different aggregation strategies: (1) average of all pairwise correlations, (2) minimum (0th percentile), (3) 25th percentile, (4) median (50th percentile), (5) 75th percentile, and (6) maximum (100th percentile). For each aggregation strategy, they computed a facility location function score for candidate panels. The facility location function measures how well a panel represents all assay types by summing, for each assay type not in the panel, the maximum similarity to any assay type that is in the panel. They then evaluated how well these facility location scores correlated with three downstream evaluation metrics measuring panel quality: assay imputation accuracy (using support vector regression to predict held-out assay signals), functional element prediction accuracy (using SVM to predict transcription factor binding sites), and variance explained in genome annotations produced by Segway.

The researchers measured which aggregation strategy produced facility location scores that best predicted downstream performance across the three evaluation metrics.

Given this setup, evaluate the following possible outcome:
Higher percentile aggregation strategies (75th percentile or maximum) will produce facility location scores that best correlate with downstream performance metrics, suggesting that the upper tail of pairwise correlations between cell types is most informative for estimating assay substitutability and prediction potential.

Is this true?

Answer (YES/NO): NO